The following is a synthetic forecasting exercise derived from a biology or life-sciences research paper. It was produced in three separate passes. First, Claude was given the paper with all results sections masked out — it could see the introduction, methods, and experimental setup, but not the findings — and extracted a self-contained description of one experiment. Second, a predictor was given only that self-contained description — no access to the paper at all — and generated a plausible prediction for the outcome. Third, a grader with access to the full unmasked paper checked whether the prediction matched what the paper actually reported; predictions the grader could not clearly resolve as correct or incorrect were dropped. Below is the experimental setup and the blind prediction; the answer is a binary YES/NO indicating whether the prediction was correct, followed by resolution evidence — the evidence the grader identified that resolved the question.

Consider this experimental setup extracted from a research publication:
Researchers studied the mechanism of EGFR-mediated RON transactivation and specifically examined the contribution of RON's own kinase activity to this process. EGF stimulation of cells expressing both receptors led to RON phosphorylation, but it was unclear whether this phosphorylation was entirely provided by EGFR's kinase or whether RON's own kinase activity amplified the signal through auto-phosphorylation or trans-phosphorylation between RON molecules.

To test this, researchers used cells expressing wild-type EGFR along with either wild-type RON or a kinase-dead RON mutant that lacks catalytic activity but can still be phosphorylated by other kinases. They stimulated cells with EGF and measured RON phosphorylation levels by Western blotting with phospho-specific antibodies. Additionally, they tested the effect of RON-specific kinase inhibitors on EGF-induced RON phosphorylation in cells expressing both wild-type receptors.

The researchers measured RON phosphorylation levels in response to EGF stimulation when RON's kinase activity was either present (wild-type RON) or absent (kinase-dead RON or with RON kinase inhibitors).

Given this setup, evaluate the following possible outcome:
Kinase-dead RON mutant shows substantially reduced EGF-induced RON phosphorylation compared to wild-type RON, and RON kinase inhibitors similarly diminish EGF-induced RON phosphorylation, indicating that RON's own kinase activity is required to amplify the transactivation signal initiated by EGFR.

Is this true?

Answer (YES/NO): YES